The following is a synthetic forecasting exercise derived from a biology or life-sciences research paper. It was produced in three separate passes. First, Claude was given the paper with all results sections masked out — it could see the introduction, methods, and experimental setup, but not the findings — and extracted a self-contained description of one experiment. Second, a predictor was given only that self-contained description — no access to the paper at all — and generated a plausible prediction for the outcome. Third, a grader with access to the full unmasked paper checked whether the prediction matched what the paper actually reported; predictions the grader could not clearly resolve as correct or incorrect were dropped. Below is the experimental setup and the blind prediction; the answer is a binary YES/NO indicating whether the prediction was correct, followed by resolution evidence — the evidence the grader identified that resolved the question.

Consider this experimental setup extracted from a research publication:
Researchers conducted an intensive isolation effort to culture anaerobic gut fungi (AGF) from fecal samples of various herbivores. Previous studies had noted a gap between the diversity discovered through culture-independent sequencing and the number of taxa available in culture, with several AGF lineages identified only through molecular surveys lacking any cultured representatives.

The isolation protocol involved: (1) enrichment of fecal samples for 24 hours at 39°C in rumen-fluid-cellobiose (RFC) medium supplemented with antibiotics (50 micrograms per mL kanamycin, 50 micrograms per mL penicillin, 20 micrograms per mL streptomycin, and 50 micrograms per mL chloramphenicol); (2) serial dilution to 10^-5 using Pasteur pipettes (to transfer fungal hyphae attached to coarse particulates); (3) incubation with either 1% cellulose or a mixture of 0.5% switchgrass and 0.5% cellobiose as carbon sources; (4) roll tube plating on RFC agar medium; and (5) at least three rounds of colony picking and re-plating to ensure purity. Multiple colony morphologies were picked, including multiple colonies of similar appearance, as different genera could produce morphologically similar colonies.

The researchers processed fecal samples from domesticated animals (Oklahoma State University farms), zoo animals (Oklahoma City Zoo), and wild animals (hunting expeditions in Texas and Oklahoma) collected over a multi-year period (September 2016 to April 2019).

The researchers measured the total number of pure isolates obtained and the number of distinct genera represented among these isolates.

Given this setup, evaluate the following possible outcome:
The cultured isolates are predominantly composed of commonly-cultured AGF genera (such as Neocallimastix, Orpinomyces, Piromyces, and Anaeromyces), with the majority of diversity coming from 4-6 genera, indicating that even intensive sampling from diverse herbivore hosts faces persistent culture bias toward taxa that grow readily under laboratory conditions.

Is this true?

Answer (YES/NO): NO